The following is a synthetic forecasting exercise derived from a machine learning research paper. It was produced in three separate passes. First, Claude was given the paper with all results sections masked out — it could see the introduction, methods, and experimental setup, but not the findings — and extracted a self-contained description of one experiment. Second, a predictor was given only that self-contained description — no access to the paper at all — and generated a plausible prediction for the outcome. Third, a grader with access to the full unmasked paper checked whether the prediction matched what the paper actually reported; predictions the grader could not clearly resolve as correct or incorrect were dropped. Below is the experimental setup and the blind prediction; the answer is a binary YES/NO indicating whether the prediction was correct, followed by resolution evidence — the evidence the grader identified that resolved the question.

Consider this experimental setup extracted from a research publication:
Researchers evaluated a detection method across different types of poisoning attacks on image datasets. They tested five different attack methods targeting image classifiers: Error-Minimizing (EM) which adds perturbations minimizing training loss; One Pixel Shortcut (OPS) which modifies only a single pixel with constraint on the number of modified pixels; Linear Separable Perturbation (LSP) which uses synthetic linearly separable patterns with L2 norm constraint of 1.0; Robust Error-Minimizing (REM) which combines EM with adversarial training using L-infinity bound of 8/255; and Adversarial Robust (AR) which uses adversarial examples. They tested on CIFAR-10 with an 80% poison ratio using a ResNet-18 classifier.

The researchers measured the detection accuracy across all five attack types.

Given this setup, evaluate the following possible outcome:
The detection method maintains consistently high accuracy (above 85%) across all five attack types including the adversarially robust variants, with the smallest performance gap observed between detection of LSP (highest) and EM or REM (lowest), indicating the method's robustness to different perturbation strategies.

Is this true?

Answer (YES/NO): NO